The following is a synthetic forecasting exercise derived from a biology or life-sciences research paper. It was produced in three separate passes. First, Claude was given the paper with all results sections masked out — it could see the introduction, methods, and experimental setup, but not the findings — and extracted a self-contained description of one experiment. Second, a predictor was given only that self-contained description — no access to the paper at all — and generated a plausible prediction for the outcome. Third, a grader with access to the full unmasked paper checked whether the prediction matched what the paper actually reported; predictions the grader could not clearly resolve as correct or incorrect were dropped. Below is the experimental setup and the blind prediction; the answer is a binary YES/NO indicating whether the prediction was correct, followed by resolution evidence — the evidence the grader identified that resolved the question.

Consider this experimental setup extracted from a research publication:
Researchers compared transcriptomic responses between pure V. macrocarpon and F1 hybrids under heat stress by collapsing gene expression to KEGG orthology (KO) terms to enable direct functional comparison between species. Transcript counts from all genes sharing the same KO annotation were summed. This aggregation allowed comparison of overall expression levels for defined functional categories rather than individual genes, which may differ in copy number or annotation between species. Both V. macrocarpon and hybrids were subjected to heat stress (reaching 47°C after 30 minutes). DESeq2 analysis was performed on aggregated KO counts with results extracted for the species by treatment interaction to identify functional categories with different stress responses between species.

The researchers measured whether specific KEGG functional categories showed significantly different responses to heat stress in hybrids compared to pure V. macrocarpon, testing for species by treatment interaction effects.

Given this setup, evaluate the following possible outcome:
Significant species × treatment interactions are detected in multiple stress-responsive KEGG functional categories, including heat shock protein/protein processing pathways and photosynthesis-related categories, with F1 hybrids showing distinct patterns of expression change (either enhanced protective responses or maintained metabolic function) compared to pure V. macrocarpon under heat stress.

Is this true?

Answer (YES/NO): NO